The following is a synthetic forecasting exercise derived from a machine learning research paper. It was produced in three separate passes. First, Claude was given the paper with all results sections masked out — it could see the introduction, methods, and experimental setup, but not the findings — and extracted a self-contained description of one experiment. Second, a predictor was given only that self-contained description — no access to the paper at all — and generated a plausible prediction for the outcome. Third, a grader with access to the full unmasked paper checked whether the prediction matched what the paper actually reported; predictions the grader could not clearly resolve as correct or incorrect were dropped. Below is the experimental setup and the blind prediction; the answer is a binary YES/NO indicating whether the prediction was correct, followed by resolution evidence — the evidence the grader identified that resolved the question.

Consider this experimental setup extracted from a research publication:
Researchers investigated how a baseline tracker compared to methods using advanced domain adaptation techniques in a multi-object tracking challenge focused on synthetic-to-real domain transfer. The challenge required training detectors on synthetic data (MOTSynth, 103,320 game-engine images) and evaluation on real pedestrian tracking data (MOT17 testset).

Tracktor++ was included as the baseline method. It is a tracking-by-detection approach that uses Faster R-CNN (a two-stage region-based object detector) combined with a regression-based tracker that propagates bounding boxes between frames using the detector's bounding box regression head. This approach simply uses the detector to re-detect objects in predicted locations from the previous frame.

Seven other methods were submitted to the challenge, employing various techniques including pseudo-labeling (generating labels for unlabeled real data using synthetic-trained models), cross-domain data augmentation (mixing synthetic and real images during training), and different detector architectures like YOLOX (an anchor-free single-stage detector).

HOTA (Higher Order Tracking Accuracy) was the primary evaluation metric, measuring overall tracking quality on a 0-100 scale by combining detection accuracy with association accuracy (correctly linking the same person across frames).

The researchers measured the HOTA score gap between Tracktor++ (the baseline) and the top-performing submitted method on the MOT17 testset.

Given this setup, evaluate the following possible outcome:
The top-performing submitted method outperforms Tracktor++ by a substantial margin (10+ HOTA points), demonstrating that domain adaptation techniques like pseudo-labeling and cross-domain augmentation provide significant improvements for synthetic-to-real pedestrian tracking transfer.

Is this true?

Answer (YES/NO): YES